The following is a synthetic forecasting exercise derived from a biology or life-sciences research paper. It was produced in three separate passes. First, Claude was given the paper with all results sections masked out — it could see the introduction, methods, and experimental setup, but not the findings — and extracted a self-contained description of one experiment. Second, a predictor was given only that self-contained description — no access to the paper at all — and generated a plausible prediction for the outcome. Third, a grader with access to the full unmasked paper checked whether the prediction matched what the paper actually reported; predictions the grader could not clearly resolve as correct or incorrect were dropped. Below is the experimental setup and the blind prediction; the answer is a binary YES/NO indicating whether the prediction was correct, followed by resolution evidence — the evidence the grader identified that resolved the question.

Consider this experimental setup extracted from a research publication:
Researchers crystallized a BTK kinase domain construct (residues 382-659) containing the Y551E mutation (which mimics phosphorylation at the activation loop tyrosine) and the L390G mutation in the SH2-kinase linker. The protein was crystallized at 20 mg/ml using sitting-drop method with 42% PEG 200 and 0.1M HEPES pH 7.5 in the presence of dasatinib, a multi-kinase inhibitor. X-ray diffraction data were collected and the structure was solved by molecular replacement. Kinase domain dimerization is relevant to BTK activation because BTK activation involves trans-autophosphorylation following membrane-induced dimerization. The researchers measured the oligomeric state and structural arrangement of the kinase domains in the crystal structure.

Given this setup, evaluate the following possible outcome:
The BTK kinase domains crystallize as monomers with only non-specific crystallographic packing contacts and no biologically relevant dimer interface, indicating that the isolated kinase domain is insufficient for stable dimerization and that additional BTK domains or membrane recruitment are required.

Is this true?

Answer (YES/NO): NO